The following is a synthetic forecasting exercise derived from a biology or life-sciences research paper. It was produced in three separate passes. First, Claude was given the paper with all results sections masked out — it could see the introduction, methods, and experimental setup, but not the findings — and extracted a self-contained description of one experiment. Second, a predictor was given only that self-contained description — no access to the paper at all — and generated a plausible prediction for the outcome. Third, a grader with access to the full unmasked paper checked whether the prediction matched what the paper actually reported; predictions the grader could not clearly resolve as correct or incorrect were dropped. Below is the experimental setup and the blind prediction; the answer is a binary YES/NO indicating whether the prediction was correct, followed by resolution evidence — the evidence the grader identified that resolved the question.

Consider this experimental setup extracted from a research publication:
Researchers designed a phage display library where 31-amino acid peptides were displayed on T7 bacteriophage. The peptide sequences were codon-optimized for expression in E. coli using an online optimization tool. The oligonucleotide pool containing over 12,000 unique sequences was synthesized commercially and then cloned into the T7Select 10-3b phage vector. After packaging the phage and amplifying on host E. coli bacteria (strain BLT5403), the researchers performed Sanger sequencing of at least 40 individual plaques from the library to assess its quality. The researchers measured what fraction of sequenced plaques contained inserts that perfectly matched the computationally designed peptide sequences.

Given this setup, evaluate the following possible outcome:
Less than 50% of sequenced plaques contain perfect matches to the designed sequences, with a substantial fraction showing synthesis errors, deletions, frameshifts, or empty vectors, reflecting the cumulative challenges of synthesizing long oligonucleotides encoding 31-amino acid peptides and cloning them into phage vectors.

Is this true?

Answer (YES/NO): NO